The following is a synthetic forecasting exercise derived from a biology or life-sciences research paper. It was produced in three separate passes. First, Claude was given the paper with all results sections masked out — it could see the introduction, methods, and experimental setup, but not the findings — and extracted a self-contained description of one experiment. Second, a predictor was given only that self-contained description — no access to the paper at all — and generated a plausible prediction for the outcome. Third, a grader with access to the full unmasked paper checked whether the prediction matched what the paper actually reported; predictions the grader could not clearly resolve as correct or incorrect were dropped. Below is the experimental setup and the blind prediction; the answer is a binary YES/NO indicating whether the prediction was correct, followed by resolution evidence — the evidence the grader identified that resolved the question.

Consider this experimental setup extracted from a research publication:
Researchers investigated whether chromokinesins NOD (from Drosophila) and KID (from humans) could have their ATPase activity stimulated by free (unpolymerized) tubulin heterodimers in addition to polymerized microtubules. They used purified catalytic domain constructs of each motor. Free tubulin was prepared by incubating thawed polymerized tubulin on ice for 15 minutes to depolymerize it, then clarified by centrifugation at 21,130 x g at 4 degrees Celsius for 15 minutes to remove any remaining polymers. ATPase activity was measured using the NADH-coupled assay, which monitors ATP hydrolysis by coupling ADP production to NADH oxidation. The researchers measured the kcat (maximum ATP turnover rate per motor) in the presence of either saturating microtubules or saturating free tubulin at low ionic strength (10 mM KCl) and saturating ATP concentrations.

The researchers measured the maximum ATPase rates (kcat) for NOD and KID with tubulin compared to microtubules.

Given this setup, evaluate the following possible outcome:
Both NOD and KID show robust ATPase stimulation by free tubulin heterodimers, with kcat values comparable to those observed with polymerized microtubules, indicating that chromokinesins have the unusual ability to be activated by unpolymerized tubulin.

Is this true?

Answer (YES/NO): NO